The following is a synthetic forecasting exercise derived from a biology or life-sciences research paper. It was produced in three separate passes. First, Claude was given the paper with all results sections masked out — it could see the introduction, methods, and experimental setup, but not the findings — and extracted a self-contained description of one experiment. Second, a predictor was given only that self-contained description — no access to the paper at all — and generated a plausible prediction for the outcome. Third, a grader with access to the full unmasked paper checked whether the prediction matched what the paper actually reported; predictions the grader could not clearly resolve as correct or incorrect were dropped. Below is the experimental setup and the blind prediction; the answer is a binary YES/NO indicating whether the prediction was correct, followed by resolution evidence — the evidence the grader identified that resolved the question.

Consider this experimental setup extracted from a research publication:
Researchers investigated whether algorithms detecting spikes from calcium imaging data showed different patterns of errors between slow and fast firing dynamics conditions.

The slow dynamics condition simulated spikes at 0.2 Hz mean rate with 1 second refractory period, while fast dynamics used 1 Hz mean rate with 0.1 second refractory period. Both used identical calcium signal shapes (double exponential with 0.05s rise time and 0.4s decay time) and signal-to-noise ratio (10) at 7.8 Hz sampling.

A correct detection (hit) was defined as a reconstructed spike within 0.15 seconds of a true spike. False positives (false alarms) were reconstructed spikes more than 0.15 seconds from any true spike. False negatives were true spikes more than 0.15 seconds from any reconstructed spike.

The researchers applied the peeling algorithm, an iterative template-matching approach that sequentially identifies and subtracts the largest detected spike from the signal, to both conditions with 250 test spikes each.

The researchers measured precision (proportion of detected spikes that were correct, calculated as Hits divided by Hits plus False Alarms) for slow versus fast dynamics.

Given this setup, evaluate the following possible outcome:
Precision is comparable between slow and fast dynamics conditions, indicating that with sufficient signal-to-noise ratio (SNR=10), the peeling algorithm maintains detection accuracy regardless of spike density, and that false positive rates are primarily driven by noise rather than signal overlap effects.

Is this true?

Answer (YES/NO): YES